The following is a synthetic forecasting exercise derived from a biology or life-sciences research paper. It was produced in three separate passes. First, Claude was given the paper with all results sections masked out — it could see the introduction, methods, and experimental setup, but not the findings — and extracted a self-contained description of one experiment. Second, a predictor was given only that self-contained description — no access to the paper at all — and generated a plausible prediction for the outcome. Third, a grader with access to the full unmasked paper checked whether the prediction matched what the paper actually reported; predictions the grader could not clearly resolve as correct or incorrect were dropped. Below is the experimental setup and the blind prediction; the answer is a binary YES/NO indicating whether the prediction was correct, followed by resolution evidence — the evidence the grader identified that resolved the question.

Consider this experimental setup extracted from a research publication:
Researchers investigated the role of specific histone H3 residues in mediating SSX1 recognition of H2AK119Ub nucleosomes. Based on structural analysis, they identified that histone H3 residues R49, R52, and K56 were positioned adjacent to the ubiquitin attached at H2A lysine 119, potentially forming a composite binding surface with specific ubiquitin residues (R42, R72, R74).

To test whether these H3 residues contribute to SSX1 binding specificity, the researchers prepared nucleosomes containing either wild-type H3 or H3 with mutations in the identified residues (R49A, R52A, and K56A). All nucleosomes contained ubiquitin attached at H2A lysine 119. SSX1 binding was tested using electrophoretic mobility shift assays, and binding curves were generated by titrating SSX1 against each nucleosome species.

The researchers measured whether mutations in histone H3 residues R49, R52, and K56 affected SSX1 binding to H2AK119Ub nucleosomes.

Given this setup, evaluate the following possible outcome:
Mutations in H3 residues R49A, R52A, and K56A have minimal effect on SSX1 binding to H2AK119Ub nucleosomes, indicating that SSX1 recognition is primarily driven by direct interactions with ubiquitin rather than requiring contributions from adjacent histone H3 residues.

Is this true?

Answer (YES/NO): NO